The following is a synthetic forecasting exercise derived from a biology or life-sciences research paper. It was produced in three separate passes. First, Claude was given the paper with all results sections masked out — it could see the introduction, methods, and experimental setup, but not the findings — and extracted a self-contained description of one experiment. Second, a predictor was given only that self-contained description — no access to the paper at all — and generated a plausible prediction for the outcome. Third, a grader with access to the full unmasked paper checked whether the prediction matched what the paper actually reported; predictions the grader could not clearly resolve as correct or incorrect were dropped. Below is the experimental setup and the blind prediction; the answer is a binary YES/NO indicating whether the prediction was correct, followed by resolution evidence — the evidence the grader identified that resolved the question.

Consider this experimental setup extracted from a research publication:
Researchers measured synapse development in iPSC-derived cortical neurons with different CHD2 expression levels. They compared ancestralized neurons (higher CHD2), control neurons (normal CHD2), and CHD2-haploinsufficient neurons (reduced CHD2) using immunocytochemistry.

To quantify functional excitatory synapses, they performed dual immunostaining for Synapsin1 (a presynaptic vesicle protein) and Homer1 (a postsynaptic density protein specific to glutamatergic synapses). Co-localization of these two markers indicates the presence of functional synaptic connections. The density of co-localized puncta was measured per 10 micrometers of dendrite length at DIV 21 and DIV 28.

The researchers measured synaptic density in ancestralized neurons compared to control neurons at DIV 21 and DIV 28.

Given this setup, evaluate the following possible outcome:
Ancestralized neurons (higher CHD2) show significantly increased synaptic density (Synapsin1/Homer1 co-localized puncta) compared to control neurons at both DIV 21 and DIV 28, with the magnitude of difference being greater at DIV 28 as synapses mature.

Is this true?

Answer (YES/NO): NO